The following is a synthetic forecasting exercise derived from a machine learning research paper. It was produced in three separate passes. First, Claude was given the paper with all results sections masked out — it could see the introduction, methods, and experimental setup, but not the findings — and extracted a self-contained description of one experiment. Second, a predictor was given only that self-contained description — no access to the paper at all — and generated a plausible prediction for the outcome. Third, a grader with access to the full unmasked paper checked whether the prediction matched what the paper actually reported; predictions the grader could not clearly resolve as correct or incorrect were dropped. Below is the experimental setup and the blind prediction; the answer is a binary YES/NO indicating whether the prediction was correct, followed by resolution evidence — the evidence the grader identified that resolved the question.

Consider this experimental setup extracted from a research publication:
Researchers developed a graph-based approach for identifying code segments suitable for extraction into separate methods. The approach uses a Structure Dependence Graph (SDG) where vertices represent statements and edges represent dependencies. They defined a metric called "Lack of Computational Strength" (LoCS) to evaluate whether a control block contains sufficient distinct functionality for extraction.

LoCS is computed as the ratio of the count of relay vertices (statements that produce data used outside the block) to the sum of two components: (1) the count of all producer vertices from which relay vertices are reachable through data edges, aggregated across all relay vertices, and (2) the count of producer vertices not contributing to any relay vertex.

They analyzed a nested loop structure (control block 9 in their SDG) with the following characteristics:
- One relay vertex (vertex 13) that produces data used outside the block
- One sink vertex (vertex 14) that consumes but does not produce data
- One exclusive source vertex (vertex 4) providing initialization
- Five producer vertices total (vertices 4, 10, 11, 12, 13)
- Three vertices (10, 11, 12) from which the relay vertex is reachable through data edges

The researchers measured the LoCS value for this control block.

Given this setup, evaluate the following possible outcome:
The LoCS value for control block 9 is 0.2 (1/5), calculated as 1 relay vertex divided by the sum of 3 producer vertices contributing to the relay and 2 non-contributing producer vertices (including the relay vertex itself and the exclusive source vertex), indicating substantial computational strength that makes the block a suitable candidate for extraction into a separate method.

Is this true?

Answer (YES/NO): YES